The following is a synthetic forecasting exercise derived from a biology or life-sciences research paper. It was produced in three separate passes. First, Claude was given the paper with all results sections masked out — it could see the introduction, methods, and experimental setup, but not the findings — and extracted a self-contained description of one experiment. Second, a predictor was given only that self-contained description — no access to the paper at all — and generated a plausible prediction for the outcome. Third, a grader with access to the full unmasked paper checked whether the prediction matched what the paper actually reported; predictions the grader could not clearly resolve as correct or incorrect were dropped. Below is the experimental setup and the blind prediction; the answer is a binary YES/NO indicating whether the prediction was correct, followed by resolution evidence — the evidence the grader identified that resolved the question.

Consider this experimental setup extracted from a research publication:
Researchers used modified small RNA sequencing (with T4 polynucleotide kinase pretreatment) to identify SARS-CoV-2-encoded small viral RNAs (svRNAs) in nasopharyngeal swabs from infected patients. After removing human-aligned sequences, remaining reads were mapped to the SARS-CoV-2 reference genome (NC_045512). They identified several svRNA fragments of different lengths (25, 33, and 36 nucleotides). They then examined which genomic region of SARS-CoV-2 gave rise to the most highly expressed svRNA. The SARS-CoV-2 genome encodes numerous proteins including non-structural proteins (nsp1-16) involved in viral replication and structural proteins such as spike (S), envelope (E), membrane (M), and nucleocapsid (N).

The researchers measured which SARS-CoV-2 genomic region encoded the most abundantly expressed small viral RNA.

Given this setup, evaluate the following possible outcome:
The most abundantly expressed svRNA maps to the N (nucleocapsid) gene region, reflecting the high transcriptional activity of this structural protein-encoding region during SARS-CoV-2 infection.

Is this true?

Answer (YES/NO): NO